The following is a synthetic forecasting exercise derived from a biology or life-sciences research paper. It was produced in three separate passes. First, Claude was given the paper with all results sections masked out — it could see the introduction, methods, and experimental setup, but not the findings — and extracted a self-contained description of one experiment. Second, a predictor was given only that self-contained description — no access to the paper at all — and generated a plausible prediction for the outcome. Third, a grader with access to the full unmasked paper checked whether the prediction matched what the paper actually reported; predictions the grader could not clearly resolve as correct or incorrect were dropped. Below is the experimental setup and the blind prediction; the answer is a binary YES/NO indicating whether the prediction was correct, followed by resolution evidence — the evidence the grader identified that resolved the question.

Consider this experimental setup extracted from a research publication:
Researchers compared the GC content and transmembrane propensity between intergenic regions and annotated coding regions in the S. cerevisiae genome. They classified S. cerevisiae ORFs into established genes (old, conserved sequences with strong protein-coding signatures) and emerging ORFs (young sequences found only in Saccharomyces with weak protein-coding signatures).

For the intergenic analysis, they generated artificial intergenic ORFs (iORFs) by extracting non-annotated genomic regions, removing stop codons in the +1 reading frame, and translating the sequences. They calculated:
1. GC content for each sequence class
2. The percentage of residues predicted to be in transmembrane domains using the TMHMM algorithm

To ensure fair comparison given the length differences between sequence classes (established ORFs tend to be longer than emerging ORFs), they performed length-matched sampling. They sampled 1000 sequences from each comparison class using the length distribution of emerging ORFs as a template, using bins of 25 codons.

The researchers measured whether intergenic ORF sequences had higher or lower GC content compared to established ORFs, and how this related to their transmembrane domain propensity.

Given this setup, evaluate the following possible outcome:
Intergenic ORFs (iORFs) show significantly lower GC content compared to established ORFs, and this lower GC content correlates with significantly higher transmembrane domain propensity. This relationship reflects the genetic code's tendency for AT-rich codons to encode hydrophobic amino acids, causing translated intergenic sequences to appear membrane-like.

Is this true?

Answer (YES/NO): YES